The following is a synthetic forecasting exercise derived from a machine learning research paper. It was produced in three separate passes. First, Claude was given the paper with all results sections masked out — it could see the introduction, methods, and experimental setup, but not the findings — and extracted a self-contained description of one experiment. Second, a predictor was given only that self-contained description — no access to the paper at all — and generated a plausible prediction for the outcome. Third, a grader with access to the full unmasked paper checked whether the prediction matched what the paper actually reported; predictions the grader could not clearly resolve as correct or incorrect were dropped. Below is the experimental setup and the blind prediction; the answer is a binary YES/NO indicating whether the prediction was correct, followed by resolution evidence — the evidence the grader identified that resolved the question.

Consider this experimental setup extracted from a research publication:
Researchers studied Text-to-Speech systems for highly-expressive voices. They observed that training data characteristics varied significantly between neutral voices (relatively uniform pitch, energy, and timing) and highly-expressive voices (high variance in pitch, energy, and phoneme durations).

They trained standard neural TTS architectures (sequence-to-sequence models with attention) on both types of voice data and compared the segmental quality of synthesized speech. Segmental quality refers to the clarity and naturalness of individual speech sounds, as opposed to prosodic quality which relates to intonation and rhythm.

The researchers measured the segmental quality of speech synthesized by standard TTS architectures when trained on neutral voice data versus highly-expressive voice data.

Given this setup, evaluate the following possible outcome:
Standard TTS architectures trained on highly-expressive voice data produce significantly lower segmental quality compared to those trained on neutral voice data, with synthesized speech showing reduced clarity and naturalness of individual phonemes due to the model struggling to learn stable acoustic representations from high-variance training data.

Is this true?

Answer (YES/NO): YES